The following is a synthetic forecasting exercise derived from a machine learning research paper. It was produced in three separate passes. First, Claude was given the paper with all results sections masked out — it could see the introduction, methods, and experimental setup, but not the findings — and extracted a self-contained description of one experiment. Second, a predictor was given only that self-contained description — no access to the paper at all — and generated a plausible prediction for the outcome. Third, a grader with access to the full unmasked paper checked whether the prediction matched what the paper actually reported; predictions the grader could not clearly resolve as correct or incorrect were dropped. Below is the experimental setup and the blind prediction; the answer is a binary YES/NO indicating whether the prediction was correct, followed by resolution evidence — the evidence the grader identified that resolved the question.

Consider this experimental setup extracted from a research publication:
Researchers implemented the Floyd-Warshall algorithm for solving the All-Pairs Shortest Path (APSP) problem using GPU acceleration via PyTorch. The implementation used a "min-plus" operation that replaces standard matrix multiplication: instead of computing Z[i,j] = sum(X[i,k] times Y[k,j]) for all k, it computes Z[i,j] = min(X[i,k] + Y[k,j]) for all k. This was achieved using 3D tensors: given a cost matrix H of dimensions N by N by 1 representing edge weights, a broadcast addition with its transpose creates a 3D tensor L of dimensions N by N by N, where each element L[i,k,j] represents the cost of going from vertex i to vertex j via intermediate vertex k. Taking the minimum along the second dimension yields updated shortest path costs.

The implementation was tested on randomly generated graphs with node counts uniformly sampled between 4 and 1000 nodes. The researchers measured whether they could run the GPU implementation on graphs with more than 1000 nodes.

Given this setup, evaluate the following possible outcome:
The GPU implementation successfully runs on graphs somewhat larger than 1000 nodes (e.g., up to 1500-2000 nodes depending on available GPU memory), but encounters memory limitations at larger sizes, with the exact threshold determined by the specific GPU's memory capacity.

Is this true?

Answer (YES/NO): NO